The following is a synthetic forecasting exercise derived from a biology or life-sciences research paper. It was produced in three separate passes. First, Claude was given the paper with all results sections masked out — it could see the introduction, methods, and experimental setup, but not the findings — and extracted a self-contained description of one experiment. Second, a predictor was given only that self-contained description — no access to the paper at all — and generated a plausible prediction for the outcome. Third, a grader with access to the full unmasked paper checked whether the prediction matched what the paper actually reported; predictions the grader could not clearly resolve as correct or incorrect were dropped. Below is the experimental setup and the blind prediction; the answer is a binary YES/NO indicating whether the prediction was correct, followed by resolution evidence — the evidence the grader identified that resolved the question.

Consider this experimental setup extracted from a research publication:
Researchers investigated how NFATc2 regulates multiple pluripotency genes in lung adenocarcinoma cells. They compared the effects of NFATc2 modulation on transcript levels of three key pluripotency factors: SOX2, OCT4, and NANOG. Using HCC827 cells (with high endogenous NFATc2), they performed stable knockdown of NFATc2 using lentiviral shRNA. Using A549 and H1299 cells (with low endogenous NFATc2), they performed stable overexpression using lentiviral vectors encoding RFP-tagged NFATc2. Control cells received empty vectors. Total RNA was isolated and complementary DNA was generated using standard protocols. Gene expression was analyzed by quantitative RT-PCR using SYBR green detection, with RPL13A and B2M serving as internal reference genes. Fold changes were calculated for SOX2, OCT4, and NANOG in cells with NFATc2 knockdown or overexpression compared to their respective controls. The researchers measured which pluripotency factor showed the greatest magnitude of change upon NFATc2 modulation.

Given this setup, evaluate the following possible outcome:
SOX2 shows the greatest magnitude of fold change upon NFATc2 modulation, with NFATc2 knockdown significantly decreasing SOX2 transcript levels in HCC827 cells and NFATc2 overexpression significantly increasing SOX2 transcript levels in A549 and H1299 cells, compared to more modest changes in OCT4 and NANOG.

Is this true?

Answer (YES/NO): YES